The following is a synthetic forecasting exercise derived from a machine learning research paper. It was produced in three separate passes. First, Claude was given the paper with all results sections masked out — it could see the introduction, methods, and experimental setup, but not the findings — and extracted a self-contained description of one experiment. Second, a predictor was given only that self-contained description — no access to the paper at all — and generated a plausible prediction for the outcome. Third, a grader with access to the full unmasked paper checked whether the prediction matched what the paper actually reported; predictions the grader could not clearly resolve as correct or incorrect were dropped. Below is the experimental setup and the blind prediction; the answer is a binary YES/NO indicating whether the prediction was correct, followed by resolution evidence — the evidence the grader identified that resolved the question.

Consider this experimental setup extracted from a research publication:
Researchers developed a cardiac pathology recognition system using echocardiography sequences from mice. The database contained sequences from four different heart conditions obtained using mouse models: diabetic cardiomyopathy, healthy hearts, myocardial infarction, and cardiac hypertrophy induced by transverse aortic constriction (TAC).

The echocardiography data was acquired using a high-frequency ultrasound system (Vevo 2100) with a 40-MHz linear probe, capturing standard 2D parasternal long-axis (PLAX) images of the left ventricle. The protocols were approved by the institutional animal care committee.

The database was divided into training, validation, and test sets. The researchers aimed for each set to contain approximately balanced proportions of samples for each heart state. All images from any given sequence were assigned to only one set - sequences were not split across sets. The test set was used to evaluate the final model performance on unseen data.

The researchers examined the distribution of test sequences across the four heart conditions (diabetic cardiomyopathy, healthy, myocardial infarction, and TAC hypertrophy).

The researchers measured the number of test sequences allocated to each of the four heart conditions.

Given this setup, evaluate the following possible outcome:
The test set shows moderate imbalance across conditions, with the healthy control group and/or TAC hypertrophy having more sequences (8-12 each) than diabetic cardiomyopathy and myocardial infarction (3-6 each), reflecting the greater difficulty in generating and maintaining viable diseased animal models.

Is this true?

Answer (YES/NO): NO